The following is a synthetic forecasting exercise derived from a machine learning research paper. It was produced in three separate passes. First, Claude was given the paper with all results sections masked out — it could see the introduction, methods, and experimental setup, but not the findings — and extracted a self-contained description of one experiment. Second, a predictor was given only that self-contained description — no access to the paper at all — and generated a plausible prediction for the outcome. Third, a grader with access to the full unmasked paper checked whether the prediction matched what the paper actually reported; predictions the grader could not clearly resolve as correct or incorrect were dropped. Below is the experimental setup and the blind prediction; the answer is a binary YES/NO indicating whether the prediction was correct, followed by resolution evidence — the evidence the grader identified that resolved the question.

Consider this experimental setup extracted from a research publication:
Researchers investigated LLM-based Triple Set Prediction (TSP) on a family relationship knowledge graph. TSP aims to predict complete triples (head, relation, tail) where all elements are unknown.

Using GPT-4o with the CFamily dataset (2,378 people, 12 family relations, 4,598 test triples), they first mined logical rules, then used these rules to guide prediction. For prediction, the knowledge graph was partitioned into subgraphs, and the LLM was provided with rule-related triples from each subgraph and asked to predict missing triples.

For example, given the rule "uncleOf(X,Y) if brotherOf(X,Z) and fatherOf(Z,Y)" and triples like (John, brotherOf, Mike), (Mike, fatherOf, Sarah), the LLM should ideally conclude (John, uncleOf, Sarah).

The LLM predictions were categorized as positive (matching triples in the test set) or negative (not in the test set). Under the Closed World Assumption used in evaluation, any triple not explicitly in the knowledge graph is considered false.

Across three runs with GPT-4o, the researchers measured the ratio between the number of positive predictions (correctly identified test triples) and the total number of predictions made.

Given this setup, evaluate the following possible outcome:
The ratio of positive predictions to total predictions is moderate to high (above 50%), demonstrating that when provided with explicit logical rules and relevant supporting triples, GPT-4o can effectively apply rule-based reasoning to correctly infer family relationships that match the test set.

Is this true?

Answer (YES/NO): NO